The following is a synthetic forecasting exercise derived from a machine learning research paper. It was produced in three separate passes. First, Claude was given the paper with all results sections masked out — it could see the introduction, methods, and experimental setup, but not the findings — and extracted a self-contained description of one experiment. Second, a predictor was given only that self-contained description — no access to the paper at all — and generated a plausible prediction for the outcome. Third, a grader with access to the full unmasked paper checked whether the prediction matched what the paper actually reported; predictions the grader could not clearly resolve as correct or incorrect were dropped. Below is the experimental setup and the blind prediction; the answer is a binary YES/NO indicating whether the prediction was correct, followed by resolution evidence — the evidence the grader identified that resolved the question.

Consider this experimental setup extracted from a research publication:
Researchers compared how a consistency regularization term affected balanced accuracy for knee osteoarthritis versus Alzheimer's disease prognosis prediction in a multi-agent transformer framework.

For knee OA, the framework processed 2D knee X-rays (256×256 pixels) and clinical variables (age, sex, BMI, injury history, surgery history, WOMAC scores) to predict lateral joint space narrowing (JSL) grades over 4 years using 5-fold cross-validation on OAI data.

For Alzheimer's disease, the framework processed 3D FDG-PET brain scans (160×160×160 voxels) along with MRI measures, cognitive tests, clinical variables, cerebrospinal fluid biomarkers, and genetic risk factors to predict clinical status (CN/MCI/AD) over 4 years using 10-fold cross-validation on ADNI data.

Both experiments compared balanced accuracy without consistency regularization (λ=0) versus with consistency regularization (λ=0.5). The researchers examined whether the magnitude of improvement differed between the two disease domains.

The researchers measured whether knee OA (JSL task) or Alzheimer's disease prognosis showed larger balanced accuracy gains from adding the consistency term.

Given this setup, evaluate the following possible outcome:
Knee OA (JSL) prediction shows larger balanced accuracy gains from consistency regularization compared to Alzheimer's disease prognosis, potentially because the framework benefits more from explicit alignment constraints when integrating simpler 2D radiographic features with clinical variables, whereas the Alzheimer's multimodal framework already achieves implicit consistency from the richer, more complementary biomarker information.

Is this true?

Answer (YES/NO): YES